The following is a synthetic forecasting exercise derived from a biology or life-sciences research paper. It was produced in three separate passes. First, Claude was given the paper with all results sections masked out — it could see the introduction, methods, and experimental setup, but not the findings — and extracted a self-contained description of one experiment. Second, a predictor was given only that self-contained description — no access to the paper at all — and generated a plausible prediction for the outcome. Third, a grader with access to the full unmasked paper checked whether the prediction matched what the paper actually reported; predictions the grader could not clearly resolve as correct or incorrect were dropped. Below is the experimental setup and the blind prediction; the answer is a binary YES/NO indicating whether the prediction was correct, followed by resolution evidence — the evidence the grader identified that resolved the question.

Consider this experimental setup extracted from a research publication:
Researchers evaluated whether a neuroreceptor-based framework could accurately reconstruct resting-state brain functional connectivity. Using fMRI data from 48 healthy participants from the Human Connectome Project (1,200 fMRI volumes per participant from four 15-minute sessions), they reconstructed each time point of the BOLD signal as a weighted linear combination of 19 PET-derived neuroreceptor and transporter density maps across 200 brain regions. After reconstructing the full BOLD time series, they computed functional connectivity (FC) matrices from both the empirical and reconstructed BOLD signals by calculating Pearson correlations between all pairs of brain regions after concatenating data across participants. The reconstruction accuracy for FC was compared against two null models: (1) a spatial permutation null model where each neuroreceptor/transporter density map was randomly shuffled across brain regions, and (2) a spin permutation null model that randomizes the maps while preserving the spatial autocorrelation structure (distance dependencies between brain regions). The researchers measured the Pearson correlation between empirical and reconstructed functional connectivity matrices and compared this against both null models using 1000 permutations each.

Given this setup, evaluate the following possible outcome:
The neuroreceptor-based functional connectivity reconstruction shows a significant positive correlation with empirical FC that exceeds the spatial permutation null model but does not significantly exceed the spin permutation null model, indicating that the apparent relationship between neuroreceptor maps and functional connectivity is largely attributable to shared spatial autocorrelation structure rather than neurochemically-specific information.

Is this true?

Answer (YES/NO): NO